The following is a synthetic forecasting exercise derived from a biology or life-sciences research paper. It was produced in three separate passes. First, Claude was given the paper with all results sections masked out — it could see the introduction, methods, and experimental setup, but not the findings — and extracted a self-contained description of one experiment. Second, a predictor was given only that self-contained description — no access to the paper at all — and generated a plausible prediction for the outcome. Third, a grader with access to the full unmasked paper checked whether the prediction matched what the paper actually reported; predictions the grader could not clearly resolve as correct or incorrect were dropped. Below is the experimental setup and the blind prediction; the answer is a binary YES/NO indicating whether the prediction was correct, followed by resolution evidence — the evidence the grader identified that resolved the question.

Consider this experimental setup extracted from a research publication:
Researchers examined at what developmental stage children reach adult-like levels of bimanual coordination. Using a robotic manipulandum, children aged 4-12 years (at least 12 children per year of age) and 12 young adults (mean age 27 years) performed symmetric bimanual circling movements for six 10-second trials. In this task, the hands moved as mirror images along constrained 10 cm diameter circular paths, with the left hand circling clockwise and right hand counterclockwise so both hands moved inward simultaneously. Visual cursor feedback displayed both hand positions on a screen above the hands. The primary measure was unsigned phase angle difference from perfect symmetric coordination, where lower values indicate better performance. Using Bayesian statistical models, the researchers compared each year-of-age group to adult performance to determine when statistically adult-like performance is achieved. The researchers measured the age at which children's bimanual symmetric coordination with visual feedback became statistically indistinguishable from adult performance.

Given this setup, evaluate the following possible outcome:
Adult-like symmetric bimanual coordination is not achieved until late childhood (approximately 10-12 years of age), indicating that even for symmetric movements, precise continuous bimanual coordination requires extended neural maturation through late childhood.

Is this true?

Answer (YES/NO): YES